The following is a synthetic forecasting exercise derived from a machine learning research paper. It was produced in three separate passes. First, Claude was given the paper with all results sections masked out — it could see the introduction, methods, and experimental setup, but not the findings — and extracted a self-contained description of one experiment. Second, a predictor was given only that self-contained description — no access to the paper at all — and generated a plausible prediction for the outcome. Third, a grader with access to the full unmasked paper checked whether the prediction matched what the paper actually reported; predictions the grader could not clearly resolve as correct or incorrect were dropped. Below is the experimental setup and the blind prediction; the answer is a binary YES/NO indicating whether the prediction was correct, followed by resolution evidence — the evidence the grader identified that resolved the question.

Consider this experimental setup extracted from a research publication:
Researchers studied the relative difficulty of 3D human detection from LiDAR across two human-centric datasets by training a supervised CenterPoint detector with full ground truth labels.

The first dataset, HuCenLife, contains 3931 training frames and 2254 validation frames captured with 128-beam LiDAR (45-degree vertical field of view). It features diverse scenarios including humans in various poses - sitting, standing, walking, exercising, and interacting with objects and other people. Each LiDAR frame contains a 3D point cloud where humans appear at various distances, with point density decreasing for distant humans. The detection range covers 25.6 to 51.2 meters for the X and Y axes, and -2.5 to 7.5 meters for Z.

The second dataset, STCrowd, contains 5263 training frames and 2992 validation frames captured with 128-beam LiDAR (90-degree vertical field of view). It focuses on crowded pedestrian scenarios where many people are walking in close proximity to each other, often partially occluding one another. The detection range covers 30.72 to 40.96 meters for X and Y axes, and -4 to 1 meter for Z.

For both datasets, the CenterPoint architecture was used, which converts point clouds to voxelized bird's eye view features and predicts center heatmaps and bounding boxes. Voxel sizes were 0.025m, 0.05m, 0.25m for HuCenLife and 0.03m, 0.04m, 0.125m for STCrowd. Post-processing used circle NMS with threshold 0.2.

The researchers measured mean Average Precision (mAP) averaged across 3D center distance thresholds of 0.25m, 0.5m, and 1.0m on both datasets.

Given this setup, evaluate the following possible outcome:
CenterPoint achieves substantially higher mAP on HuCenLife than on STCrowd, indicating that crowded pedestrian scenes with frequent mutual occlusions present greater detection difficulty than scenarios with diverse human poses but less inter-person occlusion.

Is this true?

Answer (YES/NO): NO